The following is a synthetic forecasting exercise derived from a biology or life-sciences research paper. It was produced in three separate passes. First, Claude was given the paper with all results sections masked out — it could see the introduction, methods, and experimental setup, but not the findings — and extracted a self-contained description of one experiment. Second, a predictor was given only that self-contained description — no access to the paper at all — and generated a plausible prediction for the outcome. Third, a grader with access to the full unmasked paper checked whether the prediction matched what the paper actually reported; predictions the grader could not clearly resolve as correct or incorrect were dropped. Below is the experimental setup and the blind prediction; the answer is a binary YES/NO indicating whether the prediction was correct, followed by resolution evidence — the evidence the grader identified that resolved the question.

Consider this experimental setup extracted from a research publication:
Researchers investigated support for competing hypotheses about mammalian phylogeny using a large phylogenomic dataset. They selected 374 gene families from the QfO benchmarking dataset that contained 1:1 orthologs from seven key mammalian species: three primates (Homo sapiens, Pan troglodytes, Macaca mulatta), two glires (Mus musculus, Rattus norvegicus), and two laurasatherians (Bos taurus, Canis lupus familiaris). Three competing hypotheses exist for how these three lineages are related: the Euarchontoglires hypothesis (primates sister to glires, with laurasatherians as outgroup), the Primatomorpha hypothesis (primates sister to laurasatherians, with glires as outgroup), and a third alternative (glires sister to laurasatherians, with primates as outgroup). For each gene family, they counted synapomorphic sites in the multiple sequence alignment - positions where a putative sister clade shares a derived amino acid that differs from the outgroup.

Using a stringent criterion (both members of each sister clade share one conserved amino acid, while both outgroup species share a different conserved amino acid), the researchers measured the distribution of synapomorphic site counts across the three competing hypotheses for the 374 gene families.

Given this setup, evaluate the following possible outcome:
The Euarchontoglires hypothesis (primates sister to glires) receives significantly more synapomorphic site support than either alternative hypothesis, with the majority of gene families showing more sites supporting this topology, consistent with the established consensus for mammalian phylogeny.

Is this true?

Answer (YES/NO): NO